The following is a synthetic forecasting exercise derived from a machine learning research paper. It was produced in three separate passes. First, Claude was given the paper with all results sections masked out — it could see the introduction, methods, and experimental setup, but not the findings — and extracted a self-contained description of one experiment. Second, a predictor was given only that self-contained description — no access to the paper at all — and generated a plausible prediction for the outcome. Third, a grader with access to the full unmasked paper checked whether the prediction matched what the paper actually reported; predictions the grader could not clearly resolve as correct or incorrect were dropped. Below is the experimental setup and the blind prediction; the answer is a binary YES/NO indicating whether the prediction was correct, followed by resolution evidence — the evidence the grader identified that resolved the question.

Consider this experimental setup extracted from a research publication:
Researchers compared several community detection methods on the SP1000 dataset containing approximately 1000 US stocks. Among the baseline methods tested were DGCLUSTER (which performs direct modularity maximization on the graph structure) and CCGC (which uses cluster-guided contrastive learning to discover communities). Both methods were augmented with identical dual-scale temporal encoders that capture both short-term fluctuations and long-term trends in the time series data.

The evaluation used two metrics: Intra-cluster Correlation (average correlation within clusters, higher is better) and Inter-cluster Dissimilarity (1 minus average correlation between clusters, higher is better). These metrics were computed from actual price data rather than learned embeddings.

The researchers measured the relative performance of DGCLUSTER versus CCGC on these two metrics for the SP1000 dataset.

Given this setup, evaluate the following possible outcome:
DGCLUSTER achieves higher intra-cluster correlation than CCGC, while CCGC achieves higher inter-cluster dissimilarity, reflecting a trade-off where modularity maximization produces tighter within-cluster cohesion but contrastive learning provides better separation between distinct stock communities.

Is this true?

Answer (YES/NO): NO